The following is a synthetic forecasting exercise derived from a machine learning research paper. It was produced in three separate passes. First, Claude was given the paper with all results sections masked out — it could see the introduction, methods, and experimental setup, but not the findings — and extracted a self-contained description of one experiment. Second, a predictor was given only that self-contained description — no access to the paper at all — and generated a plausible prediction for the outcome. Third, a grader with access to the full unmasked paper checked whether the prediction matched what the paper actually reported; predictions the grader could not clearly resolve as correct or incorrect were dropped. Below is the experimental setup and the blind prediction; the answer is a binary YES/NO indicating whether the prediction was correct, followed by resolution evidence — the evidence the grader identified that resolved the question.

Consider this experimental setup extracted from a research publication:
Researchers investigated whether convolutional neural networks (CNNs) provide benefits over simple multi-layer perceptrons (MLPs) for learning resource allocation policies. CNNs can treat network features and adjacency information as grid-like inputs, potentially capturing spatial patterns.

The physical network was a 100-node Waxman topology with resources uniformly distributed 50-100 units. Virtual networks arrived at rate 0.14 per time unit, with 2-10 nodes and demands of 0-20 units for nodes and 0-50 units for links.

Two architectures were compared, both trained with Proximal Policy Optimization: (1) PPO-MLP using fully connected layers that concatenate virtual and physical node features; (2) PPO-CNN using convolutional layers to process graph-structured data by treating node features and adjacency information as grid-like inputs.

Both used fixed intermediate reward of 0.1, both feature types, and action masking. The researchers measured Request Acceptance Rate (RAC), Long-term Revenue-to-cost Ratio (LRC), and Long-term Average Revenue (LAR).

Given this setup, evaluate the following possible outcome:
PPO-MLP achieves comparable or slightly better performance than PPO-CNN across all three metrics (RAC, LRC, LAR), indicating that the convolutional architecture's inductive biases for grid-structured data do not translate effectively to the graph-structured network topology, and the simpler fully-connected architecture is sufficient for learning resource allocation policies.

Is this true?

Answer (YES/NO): NO